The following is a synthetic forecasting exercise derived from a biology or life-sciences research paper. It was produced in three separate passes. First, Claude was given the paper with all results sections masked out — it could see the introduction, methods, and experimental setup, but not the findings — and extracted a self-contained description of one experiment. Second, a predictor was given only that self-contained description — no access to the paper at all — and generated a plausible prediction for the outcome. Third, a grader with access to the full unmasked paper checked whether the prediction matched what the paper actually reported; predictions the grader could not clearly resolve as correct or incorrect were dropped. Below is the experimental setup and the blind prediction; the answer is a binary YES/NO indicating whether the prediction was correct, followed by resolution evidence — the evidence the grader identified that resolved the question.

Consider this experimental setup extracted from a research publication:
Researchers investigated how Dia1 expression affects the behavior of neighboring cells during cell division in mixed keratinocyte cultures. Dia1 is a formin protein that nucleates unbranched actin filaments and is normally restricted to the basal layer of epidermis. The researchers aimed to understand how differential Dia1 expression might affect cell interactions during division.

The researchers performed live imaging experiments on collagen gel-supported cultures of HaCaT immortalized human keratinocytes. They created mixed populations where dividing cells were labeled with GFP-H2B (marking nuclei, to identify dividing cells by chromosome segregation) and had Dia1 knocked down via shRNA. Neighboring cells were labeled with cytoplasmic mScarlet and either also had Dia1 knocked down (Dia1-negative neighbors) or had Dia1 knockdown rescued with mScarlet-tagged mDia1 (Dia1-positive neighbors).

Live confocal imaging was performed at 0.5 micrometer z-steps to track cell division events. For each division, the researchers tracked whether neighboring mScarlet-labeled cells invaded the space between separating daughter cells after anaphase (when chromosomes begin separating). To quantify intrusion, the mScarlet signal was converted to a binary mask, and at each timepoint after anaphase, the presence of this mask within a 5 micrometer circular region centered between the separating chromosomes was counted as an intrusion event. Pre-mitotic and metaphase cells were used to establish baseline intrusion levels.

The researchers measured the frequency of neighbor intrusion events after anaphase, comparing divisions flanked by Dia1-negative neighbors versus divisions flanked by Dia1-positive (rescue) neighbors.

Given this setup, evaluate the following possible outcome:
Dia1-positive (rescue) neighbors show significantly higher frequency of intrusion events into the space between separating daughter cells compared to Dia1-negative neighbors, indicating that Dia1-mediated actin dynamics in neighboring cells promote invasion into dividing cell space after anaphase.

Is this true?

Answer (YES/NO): NO